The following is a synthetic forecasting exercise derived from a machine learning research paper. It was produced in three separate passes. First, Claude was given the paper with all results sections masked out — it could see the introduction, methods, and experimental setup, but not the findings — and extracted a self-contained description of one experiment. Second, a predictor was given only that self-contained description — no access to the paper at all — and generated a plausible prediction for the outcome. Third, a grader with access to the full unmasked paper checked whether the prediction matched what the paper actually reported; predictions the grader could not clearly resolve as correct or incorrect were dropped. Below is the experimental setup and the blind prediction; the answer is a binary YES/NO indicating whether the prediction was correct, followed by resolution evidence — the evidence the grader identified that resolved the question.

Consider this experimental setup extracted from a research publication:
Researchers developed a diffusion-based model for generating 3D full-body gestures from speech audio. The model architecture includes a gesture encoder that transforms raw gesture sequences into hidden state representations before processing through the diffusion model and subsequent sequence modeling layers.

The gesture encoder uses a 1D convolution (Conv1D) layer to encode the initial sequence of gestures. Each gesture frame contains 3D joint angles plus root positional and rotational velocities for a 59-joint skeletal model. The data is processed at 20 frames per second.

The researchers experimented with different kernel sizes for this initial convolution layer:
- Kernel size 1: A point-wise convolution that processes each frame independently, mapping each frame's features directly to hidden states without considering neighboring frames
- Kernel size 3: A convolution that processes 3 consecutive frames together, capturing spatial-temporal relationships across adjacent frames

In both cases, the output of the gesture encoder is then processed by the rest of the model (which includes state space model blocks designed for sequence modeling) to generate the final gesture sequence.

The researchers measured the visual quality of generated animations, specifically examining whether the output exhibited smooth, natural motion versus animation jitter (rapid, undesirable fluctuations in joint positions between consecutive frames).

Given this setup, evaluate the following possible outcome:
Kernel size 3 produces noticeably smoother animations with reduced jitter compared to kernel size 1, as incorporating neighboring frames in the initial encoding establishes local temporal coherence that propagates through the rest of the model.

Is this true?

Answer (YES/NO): YES